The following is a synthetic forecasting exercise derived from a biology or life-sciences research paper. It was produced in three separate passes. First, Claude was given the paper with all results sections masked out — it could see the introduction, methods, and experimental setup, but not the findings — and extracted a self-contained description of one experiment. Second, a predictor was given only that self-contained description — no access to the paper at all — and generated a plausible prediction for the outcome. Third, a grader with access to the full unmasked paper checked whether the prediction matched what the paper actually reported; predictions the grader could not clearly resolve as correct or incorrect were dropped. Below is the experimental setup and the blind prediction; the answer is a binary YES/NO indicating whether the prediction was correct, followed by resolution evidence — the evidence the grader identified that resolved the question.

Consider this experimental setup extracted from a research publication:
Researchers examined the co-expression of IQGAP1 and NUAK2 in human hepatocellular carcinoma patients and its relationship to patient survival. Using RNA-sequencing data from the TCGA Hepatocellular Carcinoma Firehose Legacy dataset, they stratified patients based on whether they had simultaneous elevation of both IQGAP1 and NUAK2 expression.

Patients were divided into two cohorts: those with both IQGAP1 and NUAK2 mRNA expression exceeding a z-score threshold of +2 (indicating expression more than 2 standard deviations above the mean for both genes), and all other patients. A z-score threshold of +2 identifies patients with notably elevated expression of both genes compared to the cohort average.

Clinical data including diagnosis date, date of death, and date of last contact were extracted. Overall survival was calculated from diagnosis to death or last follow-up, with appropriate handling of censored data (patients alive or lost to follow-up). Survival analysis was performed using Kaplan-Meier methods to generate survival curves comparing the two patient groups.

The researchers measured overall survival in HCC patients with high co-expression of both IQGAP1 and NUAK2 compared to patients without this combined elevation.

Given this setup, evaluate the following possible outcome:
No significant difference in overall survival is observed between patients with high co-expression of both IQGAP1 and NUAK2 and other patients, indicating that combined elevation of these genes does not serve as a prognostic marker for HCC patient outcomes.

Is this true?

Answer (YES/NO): NO